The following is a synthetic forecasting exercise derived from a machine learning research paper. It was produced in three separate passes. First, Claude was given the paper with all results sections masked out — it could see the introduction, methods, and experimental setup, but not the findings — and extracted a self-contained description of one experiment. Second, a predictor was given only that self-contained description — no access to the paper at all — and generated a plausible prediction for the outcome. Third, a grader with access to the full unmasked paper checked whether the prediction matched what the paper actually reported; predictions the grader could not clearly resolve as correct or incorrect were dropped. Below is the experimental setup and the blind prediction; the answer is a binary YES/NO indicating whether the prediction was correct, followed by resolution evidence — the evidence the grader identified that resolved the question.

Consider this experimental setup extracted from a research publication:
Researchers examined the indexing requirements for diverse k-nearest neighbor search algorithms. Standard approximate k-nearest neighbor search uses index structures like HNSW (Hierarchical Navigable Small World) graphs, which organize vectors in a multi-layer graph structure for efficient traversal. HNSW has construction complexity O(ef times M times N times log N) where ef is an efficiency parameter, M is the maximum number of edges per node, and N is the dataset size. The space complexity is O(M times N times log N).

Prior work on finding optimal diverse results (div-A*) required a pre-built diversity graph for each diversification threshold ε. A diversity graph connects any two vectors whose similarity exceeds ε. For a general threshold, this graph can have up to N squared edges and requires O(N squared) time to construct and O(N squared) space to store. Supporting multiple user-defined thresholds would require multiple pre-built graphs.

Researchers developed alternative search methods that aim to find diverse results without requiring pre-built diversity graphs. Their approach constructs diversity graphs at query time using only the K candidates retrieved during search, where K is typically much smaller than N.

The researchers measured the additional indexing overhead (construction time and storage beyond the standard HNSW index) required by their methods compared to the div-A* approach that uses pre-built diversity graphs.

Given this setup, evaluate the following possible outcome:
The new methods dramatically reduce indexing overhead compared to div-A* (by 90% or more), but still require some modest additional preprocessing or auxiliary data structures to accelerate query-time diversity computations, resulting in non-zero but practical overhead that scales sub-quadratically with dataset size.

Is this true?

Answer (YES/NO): NO